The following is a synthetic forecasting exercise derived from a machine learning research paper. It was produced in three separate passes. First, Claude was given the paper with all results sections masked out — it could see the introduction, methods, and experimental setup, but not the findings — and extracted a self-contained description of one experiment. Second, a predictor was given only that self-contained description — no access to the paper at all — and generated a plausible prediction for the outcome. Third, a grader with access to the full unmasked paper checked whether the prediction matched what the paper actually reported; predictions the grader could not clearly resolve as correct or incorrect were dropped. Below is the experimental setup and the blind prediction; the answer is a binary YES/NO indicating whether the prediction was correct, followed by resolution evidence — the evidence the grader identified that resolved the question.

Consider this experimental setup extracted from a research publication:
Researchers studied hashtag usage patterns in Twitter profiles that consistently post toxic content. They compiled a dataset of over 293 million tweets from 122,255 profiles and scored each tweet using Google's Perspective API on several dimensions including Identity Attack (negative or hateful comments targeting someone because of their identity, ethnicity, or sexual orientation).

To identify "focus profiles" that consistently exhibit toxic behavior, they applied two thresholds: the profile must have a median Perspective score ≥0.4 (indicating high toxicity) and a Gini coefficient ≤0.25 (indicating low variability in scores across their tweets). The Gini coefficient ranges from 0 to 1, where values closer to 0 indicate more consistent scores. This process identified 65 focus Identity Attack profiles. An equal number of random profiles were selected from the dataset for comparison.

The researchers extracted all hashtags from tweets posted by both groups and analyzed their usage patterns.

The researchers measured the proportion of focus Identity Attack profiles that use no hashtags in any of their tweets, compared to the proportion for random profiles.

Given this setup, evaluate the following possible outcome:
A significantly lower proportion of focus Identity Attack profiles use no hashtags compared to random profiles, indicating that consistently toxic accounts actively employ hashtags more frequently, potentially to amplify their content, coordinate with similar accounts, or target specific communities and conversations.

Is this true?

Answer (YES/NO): NO